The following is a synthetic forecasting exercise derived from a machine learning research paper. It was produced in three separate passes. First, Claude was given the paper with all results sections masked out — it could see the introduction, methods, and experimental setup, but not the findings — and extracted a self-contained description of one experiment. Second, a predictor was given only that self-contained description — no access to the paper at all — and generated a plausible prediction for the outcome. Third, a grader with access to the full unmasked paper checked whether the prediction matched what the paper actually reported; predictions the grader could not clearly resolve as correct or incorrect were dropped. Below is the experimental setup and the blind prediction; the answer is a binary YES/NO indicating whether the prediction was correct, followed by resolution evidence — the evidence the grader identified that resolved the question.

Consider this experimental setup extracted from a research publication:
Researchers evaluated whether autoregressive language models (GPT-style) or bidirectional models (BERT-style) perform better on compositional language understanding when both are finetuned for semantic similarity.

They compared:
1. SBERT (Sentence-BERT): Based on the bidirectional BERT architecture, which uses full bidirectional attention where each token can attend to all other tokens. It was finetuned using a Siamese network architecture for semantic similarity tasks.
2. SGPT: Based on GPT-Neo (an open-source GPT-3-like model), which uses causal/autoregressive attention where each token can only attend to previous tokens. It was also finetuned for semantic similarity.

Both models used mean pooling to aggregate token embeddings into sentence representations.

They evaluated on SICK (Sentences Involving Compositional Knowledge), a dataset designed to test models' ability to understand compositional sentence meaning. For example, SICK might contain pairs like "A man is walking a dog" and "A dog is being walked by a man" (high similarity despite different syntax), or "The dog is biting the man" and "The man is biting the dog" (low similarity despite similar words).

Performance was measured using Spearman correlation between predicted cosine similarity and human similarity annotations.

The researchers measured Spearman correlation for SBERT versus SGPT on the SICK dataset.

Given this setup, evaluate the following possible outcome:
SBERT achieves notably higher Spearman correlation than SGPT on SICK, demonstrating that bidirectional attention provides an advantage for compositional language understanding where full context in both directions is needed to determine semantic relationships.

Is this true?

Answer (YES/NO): NO